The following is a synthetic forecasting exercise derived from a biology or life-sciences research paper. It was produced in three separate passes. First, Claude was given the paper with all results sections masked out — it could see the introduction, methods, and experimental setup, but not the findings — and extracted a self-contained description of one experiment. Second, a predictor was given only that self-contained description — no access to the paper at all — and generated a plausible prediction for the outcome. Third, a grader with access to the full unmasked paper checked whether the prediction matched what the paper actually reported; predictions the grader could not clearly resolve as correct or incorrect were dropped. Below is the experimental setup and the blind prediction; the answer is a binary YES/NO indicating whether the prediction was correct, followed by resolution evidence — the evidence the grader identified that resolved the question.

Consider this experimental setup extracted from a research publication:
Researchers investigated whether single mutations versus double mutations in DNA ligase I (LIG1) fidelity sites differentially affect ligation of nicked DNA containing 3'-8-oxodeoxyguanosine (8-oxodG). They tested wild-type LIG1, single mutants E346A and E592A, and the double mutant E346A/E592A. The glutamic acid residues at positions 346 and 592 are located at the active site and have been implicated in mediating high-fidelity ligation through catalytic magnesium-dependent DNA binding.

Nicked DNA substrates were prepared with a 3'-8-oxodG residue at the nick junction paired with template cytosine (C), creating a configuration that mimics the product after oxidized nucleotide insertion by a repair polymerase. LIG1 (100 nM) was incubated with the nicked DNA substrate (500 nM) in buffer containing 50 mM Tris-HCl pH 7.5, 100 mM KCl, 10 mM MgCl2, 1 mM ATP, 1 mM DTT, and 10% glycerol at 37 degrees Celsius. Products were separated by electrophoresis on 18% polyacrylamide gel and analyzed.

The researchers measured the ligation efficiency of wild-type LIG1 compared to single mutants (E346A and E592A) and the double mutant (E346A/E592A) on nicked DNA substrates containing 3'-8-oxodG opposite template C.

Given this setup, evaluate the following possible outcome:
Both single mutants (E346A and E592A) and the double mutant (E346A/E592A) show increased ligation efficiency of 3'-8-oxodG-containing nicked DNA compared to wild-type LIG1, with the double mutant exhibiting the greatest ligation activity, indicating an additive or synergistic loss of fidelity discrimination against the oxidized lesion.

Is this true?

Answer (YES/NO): NO